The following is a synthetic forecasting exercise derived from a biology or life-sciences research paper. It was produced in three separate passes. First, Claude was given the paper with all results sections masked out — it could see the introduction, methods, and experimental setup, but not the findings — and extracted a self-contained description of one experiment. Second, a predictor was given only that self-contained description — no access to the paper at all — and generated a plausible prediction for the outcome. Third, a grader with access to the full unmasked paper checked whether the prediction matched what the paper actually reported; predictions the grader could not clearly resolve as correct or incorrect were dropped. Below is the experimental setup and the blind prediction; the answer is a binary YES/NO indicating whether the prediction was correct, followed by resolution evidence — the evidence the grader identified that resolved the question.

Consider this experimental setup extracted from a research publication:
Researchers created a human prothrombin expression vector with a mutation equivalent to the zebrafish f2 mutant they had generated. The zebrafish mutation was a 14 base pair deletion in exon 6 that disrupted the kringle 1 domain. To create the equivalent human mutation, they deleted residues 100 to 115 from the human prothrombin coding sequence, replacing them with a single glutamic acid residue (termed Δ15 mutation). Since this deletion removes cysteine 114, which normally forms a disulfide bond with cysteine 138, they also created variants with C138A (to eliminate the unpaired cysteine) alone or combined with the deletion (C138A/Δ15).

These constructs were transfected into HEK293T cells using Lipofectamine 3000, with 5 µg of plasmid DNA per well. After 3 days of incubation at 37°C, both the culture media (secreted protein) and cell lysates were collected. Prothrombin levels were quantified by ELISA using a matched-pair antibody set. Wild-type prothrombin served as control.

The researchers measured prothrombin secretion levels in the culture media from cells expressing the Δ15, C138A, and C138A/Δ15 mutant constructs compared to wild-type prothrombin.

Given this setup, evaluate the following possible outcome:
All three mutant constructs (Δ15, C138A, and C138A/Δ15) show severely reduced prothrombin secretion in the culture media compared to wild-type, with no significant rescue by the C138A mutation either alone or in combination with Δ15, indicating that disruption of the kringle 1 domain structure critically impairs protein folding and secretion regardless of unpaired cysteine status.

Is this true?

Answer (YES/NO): YES